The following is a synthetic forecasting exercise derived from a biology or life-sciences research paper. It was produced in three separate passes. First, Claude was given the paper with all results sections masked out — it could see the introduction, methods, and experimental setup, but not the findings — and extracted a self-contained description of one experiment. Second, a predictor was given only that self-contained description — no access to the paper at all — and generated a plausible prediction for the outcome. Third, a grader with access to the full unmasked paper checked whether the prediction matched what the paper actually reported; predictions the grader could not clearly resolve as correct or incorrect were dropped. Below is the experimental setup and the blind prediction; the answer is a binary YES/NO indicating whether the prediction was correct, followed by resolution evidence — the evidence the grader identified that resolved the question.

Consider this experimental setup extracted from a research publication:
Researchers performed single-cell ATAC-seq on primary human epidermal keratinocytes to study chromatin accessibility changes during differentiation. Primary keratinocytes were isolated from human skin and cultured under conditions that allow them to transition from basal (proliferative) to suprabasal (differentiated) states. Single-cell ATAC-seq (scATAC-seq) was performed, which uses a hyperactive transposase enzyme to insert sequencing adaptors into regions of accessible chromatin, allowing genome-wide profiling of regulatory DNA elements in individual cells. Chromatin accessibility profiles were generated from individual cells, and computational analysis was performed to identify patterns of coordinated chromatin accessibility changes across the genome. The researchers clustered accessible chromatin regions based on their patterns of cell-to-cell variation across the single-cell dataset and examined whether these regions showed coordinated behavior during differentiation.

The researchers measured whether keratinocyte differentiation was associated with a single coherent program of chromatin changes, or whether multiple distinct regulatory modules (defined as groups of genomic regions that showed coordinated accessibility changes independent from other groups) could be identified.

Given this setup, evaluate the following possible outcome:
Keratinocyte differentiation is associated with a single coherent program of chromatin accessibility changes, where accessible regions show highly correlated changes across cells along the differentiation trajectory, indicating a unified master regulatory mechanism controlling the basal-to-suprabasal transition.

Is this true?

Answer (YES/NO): NO